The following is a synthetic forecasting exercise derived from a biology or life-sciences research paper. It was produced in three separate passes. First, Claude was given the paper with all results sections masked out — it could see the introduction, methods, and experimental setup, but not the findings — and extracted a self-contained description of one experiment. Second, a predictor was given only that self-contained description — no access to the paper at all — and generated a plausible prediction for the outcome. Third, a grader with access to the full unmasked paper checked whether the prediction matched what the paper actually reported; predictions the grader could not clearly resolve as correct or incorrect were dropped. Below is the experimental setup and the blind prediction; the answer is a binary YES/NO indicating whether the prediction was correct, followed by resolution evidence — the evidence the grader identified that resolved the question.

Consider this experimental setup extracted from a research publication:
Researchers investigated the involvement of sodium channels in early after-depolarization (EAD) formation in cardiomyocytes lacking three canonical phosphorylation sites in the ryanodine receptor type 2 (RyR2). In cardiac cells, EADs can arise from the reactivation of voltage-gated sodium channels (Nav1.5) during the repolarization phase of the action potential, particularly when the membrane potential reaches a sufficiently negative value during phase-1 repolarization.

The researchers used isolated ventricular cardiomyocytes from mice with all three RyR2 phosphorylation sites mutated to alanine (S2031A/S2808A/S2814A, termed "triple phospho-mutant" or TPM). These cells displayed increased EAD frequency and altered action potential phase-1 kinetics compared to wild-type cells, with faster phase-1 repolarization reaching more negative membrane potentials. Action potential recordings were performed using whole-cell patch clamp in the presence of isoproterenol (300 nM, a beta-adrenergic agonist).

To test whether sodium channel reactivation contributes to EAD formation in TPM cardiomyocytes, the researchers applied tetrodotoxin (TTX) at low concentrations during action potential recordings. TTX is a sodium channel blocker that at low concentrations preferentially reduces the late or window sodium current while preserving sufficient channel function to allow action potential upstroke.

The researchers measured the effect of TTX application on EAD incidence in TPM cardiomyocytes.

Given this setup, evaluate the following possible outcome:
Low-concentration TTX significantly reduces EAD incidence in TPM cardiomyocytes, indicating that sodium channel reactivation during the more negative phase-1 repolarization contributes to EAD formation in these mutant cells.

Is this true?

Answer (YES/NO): YES